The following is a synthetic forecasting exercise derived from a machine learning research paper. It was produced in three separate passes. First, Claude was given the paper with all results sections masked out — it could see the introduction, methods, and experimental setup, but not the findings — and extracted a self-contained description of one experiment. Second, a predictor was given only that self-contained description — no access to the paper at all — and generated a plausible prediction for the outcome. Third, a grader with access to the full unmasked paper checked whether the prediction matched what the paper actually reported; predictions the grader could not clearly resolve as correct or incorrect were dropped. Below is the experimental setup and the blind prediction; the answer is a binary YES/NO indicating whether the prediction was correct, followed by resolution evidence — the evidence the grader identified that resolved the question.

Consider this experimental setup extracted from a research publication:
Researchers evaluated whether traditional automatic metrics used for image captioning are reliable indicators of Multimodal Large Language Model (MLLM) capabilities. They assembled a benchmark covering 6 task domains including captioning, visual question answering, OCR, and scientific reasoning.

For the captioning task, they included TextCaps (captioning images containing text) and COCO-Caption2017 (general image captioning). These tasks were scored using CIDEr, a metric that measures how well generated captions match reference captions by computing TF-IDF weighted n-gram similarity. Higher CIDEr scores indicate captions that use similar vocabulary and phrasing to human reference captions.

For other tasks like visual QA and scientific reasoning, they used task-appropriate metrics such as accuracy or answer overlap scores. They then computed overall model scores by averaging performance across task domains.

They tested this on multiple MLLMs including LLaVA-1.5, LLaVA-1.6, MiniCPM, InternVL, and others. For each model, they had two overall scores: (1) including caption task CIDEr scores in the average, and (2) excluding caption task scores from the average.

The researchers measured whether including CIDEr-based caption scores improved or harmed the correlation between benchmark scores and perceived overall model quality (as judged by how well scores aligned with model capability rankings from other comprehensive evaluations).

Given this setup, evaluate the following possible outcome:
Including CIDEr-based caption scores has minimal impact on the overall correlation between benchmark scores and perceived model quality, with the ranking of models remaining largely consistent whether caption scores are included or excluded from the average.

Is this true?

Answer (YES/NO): NO